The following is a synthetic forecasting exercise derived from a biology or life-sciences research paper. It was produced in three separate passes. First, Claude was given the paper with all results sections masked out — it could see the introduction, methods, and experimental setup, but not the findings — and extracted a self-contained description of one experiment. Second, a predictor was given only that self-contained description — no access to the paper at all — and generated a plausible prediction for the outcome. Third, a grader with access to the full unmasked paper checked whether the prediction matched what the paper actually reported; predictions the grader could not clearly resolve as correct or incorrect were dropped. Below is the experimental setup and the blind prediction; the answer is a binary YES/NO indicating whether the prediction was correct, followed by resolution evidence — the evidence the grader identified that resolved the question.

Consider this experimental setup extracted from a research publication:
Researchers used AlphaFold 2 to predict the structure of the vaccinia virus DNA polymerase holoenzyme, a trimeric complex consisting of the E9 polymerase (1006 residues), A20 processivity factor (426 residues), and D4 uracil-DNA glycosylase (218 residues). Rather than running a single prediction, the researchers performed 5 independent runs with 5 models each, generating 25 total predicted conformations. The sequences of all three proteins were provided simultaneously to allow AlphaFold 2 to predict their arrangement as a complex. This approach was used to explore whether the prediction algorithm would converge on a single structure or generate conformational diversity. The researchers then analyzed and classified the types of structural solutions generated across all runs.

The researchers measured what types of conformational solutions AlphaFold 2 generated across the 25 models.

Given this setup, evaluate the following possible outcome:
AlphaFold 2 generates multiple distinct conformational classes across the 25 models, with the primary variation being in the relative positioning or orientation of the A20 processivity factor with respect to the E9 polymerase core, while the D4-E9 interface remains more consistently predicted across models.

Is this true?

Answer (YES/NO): NO